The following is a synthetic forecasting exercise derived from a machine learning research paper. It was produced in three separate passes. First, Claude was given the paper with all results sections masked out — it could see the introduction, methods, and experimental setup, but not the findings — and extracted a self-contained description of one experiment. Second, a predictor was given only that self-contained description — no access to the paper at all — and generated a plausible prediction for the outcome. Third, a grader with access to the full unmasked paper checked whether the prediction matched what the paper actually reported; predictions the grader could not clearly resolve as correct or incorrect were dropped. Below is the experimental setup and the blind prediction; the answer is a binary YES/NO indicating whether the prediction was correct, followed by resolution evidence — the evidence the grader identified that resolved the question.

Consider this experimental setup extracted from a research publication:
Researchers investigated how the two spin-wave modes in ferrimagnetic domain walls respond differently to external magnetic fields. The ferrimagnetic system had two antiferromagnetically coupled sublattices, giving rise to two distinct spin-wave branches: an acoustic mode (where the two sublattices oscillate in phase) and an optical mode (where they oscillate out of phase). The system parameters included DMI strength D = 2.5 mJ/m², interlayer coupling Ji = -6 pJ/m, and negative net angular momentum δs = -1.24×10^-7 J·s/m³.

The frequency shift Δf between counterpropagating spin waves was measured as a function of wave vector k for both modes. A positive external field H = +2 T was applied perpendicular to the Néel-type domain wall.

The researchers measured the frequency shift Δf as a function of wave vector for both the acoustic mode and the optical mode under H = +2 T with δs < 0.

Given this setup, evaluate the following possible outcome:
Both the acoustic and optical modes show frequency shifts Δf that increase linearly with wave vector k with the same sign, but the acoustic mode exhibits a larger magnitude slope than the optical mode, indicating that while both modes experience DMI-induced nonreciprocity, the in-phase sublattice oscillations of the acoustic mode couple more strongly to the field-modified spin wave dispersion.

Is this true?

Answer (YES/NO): NO